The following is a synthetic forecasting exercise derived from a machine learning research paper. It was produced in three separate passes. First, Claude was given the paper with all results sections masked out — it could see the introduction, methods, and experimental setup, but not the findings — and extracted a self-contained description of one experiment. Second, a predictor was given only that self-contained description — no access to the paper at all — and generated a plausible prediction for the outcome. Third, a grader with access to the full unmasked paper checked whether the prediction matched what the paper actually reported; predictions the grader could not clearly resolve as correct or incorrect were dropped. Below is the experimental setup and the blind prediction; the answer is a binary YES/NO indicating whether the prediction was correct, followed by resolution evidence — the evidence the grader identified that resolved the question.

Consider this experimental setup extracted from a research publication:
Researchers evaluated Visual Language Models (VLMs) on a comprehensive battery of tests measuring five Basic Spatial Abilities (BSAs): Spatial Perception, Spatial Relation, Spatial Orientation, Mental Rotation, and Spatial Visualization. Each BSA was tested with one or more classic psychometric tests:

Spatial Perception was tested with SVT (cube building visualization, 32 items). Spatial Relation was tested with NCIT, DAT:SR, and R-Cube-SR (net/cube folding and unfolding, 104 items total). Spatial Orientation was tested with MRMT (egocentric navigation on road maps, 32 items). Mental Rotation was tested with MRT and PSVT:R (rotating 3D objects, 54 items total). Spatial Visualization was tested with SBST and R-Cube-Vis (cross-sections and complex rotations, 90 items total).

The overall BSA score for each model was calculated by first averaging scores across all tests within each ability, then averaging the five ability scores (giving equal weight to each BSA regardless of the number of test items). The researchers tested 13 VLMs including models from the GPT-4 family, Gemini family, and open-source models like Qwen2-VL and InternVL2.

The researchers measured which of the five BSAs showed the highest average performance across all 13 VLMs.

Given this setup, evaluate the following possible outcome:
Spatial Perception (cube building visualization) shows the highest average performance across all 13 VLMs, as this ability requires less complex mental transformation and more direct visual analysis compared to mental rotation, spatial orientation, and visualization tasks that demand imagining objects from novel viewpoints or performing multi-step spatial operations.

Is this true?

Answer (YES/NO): NO